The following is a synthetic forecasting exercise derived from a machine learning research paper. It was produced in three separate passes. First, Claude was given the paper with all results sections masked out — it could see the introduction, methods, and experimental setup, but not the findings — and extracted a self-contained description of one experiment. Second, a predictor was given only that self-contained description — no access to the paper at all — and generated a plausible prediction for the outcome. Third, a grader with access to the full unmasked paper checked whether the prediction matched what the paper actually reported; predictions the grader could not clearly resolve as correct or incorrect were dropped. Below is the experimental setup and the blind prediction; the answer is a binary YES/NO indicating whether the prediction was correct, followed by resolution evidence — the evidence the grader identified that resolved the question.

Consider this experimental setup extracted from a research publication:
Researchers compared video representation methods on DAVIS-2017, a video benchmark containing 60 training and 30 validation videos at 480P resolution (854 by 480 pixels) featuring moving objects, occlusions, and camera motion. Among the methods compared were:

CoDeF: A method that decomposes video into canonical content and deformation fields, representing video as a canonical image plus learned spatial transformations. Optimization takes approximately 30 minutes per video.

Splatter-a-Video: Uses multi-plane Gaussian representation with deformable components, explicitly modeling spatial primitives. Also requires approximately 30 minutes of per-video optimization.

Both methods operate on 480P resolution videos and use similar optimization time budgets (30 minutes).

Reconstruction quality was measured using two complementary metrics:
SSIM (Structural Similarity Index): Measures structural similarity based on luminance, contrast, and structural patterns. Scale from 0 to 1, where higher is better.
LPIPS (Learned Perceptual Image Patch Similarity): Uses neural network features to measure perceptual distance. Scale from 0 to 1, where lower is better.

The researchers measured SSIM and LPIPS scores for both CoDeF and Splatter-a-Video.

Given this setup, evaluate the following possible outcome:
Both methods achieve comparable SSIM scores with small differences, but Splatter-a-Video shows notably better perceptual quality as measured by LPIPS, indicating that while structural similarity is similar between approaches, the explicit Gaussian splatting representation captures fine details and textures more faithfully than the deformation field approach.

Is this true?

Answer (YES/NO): YES